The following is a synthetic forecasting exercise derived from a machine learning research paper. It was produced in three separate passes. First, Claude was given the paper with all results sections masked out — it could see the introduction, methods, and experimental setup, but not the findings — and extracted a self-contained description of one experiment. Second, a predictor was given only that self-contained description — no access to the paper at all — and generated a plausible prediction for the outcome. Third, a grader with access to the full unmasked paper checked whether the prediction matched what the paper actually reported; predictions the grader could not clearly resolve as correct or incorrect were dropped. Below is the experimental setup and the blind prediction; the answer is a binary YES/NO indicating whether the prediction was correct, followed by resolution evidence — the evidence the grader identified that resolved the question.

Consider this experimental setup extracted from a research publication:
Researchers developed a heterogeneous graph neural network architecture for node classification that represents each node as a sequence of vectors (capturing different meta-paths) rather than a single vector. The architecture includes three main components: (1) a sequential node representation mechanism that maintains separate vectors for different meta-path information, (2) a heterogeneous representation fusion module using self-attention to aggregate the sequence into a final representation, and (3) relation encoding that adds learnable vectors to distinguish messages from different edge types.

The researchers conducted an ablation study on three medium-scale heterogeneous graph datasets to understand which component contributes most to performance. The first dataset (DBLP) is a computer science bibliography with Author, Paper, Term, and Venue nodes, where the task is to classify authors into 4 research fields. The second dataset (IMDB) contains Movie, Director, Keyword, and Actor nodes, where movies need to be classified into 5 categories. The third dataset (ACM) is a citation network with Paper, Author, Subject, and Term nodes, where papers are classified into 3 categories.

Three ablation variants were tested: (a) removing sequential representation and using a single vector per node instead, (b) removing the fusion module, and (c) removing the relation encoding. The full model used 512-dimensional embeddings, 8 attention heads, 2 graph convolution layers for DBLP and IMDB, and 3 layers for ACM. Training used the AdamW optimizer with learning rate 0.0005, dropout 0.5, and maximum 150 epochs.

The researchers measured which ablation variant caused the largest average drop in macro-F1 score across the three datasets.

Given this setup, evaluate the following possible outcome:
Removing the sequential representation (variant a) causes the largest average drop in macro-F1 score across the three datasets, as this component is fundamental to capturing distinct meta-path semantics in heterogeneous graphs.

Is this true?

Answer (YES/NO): YES